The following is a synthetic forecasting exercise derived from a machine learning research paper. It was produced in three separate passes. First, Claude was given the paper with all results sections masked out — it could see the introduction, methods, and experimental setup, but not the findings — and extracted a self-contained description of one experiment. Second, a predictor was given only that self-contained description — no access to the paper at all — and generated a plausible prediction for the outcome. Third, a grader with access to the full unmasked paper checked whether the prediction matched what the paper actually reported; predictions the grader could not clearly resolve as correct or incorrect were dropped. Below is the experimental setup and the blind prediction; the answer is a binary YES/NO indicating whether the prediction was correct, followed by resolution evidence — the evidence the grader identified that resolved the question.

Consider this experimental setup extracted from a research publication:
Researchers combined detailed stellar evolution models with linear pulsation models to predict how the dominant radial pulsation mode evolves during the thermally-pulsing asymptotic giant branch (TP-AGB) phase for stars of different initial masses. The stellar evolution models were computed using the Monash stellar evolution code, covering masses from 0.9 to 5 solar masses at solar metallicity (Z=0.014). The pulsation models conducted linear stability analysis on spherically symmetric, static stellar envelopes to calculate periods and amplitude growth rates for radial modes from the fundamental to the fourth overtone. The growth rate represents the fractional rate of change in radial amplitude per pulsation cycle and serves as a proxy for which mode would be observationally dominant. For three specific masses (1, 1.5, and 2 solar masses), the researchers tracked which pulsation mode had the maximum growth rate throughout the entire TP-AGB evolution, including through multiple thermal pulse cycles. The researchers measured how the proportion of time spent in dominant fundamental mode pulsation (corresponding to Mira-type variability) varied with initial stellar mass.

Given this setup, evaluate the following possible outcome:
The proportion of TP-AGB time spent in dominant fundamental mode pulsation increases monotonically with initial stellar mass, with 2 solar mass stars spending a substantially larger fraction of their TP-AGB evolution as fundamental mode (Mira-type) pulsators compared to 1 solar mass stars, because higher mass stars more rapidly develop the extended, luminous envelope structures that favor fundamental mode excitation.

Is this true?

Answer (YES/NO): NO